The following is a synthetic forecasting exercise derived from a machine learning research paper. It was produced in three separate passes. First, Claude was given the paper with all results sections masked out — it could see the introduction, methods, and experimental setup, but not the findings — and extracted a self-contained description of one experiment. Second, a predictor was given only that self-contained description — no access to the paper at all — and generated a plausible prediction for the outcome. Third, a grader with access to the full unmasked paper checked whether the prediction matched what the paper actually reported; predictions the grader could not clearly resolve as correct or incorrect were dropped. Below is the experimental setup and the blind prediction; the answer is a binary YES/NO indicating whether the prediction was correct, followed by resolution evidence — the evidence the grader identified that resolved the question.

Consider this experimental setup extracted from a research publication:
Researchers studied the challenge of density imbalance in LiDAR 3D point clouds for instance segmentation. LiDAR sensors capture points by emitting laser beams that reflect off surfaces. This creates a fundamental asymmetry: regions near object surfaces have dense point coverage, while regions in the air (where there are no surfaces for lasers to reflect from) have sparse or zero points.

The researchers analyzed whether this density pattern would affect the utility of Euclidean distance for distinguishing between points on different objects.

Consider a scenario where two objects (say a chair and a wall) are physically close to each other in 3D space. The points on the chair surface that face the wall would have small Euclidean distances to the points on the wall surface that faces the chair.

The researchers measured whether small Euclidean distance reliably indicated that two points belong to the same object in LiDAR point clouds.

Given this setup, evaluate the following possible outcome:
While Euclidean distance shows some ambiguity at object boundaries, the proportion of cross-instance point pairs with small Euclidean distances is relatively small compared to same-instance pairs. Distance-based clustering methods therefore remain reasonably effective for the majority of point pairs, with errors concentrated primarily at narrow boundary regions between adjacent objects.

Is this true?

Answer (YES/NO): NO